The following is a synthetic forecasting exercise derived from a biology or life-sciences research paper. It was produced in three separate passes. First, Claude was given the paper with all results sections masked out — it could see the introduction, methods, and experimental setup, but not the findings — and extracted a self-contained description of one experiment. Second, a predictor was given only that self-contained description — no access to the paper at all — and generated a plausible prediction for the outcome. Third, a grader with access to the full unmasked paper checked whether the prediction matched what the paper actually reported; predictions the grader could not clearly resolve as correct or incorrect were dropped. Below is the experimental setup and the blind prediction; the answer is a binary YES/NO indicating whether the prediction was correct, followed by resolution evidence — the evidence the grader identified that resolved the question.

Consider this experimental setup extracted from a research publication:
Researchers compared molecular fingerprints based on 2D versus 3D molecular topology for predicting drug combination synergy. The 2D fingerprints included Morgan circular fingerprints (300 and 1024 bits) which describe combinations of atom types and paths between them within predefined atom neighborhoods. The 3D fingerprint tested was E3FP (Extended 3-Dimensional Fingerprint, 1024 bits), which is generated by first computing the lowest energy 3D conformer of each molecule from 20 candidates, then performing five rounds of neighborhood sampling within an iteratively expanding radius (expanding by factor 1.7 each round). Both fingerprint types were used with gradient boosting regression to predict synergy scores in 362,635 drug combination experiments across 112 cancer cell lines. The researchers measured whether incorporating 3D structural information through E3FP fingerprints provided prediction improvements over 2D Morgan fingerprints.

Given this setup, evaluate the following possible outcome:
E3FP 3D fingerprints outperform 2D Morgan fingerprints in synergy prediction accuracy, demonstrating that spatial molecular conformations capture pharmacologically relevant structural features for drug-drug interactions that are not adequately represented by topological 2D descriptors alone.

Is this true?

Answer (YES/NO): YES